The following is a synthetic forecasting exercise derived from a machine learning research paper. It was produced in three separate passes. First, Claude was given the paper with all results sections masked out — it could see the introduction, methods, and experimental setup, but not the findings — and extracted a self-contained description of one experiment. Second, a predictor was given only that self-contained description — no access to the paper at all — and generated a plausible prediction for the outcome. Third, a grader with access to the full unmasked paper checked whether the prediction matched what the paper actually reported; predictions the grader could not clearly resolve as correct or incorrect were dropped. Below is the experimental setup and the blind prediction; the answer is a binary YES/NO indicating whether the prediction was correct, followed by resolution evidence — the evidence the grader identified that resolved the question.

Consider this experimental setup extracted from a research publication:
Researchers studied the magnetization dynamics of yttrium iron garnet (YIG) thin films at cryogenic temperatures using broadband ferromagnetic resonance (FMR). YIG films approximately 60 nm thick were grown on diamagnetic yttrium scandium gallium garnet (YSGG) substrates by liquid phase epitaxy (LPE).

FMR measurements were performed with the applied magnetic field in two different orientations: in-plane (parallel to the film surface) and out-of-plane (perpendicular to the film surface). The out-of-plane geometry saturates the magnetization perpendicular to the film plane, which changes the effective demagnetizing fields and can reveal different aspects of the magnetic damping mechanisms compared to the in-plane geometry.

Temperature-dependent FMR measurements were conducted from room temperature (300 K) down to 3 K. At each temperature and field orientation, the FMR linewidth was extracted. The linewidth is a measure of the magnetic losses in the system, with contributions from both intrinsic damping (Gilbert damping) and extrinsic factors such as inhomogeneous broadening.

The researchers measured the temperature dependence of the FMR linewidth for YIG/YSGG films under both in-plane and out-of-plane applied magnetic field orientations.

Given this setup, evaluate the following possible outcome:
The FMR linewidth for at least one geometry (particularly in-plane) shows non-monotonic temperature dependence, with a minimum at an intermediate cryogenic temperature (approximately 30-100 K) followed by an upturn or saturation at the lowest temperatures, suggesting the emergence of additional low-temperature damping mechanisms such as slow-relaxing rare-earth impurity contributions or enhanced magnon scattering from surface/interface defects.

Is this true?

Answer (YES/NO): NO